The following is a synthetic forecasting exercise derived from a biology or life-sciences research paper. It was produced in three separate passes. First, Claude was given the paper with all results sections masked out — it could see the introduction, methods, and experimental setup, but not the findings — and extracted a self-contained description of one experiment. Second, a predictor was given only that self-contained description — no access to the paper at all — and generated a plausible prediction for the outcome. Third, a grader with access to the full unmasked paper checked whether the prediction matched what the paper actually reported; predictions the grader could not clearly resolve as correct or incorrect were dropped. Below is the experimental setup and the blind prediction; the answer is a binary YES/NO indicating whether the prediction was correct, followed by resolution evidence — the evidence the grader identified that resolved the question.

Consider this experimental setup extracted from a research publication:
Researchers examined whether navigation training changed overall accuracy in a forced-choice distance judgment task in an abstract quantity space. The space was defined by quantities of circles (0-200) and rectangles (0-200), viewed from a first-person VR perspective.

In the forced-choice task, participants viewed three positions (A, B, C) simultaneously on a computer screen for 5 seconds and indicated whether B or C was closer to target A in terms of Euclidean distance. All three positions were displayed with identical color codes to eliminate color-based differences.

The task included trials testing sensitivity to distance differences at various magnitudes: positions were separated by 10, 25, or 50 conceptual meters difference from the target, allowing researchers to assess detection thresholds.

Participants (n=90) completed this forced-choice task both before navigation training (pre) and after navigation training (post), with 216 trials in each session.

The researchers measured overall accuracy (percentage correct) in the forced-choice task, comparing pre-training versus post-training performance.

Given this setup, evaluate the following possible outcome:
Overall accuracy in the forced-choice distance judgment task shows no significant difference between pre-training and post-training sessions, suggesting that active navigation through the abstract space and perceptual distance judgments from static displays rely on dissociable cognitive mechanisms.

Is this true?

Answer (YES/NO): NO